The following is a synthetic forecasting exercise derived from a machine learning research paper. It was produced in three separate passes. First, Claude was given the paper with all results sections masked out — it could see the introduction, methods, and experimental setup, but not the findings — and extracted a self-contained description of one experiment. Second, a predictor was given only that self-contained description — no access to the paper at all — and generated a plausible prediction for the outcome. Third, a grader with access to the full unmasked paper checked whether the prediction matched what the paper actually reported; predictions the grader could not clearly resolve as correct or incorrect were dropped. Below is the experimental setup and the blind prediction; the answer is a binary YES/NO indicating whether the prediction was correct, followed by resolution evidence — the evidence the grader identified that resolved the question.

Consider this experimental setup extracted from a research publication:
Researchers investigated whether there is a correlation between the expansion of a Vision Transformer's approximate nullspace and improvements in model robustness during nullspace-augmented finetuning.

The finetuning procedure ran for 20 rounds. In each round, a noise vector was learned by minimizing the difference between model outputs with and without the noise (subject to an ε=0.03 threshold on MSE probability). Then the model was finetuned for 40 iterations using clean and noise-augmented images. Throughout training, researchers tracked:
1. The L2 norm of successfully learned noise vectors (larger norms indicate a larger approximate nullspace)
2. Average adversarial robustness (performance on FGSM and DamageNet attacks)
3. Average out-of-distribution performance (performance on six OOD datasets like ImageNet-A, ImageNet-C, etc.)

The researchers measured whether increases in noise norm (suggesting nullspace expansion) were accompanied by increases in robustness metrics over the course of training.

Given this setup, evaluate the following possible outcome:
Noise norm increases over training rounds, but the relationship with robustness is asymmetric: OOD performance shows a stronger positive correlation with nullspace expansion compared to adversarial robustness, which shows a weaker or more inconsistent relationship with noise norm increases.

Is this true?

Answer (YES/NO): NO